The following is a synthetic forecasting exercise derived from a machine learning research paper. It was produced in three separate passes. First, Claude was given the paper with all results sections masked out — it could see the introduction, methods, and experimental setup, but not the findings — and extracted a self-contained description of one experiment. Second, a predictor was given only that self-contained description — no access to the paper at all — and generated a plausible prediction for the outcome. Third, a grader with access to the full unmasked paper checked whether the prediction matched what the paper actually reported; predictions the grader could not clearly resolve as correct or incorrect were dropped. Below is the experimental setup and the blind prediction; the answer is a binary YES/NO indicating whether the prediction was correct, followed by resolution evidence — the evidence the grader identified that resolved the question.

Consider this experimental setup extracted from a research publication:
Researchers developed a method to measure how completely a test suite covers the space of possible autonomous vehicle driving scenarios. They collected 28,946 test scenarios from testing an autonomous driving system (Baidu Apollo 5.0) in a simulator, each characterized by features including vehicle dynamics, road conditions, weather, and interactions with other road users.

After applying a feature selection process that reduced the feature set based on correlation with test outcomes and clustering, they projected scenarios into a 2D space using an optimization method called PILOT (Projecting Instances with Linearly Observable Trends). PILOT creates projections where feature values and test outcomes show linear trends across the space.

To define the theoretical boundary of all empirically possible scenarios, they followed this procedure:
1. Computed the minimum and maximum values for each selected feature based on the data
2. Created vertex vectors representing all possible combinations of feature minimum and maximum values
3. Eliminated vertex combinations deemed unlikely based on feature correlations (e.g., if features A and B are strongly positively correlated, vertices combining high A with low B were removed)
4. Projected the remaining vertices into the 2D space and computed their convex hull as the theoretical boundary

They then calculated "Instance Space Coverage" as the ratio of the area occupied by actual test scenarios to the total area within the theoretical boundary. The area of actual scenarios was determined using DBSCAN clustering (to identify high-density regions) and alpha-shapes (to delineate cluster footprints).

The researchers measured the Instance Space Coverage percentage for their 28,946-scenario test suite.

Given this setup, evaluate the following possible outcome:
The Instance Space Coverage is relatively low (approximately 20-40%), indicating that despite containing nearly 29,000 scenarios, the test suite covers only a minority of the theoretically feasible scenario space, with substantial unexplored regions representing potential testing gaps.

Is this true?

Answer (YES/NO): YES